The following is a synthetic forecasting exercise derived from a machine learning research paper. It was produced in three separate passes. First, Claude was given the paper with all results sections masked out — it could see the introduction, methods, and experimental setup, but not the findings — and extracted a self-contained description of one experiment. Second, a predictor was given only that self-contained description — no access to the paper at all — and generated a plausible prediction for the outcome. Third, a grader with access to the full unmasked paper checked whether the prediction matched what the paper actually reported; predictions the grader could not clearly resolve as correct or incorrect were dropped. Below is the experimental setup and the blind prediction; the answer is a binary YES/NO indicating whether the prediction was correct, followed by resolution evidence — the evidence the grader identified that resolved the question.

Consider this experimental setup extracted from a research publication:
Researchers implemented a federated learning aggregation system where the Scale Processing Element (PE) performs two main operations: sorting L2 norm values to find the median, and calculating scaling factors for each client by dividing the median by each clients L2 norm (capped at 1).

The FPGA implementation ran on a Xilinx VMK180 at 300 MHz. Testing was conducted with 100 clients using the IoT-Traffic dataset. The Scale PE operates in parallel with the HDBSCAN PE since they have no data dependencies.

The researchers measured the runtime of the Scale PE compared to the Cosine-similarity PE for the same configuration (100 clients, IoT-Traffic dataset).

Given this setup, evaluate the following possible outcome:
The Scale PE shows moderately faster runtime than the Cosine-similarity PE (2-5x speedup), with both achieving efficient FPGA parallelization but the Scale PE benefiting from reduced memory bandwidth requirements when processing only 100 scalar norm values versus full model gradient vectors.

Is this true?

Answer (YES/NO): NO